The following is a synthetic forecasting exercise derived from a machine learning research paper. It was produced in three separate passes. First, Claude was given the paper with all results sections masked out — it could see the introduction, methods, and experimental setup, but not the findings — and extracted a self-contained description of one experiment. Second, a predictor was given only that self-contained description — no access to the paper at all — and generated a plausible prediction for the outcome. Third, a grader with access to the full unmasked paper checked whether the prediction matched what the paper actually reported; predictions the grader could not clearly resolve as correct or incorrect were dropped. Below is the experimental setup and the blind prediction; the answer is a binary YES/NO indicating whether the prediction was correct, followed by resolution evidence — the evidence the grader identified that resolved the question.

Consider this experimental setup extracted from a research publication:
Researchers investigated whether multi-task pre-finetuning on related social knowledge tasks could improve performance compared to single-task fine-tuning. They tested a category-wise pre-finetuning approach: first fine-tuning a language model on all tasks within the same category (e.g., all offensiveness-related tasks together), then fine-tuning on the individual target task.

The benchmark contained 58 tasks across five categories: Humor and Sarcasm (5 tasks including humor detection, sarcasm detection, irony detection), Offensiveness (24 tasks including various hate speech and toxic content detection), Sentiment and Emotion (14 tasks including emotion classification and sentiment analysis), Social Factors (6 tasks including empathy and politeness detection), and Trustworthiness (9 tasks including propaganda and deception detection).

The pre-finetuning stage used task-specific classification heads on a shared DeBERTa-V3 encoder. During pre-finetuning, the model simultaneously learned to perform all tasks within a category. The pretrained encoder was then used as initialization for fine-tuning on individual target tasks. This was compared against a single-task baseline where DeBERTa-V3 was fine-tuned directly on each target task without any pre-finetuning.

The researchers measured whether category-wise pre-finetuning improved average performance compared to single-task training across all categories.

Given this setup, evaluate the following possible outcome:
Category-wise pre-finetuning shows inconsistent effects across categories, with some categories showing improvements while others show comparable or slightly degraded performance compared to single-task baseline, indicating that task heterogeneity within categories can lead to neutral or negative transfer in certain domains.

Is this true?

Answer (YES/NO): NO